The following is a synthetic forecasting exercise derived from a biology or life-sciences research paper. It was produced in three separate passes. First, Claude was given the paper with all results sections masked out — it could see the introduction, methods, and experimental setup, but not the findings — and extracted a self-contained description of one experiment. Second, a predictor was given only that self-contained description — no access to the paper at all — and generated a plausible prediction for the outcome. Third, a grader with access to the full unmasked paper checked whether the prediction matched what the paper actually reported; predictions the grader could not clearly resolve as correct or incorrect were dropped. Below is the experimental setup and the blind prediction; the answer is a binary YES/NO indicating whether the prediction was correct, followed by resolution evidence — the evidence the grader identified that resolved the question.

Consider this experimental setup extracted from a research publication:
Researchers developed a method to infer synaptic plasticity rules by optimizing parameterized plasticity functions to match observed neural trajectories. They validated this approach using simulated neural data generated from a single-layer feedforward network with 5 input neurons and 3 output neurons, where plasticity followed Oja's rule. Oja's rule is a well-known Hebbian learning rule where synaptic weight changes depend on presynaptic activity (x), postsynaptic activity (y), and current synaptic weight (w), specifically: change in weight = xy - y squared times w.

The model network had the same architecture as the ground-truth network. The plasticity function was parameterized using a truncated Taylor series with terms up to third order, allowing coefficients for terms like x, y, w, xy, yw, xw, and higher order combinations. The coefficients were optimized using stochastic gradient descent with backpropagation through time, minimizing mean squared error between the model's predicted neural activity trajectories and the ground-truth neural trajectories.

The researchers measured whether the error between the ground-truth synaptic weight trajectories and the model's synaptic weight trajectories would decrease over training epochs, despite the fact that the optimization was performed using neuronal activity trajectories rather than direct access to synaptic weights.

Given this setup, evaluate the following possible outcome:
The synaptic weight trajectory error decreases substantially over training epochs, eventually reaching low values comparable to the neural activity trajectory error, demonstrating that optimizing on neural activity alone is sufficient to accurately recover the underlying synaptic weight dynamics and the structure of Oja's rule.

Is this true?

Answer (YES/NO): YES